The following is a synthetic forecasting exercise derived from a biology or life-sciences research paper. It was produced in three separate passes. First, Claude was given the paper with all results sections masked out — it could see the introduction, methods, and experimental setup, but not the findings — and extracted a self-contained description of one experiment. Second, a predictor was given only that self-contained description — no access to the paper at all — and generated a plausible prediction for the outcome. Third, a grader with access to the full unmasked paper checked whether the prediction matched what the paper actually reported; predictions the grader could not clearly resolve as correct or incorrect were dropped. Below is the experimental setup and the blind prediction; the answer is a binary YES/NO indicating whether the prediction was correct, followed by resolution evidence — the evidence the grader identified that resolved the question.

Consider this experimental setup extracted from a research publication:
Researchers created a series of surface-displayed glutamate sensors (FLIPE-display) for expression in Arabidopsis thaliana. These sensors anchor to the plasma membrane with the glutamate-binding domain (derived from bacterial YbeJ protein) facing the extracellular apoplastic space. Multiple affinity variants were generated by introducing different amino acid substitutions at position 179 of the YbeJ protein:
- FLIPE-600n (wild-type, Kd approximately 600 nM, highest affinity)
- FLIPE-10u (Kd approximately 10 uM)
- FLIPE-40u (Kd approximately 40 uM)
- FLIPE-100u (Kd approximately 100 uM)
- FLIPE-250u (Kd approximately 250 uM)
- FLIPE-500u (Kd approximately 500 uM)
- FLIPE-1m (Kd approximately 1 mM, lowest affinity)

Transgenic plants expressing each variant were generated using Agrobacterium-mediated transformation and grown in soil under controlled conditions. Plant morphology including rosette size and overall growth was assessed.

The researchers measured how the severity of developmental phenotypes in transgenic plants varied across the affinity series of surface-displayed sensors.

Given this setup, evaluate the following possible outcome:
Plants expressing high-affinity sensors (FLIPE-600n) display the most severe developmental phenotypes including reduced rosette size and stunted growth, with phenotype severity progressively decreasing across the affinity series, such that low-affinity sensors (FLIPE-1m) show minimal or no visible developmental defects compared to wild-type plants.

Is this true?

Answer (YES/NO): YES